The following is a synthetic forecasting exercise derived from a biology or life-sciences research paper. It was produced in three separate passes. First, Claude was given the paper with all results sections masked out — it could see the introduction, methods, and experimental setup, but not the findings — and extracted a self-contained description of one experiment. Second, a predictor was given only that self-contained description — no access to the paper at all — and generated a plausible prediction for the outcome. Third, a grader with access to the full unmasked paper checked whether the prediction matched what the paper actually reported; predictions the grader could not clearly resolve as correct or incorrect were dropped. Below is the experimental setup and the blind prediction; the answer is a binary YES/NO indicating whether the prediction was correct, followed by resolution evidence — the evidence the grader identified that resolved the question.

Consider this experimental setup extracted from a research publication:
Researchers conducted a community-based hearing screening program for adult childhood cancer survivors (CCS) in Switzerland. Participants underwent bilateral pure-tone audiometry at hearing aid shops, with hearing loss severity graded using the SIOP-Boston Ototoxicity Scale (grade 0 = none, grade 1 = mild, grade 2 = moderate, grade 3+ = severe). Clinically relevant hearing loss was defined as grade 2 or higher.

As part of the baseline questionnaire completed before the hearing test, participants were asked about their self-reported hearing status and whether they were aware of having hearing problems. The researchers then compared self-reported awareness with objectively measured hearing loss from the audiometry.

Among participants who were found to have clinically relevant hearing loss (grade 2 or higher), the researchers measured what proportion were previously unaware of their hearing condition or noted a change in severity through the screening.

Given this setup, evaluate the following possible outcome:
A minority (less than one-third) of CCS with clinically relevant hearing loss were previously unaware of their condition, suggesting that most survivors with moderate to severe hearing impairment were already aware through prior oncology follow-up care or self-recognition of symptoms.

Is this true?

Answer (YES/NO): YES